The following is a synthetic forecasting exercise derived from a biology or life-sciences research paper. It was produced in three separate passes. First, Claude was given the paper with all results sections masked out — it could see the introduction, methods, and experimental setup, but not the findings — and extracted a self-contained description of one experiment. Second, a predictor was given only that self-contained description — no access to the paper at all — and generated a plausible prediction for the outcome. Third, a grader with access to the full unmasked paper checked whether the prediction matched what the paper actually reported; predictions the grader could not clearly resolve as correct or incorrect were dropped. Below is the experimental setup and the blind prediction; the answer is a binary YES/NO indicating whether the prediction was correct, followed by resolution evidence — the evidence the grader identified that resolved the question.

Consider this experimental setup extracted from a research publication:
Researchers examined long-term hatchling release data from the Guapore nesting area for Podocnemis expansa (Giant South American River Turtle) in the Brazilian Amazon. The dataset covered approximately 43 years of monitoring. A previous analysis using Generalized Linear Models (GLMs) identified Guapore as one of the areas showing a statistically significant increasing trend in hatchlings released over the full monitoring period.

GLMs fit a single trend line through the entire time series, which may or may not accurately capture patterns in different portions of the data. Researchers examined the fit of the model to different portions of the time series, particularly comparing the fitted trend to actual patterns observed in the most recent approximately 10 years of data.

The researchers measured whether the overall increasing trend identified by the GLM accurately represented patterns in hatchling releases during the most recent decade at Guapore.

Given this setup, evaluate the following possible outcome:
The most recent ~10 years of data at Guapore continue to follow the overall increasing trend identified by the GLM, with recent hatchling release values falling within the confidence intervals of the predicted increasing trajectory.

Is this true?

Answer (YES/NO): NO